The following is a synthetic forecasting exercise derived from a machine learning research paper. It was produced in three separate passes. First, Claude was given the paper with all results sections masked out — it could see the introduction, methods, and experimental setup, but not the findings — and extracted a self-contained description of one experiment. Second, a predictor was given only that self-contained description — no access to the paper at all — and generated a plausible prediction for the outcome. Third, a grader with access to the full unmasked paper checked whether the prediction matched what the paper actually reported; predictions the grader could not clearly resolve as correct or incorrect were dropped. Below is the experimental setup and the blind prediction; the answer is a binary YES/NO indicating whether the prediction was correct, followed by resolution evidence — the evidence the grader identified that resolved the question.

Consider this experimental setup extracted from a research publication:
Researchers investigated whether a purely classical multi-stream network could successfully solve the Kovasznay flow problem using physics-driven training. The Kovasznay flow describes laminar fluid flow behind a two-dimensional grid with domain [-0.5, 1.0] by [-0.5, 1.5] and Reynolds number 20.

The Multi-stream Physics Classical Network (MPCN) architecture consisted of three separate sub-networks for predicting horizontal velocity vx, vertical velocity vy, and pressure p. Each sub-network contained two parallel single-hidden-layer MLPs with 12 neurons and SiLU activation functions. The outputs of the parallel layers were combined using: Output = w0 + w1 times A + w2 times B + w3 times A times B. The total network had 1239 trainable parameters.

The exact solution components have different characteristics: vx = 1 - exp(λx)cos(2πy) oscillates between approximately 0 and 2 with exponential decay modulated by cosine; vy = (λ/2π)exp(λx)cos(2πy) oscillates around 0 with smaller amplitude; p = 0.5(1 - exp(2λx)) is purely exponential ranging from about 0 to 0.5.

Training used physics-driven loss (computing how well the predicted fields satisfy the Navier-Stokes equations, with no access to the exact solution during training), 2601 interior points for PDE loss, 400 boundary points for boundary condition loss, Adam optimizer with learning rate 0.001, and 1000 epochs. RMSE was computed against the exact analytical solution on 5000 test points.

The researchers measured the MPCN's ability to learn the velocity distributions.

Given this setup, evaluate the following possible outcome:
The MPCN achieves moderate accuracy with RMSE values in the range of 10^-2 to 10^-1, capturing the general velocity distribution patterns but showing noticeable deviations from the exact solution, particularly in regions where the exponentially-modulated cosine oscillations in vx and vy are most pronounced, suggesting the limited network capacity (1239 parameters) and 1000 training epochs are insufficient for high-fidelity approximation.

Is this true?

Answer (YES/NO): NO